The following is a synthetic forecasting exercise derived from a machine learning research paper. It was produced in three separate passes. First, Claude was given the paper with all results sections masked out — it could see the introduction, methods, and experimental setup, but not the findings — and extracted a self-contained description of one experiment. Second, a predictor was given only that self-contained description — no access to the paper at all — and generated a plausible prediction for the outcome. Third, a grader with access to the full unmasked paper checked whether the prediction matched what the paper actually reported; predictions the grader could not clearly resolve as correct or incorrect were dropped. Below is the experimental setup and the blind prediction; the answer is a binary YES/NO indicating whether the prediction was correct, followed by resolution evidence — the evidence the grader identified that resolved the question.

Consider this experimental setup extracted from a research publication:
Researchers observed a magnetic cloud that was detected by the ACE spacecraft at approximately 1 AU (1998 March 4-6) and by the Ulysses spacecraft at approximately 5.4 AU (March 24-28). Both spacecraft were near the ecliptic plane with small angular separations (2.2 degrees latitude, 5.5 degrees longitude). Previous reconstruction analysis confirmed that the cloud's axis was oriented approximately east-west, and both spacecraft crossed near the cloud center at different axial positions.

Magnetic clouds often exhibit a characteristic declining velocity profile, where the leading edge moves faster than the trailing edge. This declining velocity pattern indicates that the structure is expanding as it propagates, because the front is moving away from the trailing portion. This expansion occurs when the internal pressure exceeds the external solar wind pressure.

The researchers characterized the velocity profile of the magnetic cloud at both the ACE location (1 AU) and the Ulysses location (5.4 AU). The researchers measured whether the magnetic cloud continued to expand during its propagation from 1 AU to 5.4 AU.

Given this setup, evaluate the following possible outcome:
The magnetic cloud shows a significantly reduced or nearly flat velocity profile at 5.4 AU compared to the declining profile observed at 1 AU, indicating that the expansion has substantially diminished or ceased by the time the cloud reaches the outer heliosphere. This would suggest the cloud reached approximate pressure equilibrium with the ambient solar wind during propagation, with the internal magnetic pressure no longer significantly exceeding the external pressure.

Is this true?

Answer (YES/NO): NO